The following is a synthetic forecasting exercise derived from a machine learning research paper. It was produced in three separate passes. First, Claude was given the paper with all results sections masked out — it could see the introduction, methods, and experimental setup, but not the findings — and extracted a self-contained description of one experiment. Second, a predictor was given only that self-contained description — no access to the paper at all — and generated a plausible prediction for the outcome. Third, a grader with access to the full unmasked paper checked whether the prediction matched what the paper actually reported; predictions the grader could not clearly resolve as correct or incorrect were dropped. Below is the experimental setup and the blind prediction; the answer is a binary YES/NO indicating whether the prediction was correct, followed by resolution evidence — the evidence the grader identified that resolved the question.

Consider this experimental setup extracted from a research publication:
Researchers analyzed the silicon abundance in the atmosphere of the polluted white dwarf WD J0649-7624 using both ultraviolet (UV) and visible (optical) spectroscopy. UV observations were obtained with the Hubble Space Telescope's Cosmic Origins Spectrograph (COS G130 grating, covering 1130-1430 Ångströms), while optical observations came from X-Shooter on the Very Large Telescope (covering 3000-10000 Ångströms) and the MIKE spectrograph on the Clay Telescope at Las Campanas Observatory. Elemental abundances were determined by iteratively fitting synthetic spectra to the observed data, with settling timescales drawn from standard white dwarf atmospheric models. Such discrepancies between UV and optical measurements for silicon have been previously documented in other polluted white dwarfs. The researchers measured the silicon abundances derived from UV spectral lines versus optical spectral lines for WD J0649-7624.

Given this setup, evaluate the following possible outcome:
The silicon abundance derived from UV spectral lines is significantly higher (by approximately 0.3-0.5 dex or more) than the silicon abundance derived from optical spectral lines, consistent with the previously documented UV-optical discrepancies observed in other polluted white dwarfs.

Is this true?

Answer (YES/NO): NO